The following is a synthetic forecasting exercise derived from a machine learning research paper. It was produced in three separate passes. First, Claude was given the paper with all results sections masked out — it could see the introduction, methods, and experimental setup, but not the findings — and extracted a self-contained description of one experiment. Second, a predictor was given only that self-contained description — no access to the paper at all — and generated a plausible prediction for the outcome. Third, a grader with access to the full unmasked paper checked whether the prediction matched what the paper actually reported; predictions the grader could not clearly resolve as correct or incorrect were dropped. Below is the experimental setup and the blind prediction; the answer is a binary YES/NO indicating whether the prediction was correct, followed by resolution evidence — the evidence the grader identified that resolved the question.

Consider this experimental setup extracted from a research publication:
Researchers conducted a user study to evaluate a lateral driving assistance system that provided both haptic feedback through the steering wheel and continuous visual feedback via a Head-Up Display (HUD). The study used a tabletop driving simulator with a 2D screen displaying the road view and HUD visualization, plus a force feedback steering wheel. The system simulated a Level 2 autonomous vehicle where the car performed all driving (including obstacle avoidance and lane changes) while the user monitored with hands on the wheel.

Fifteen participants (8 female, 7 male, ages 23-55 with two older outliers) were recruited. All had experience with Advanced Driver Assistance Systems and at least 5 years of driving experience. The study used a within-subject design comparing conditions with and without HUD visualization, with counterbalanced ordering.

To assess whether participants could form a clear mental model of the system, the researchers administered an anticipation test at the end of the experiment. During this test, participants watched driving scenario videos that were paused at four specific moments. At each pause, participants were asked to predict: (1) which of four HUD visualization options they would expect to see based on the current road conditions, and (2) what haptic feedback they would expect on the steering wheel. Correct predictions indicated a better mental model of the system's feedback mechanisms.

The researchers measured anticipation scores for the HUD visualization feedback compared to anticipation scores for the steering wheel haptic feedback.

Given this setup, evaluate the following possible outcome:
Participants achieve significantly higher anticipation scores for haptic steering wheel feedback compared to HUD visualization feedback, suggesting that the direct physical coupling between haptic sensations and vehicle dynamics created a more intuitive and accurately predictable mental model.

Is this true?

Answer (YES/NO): YES